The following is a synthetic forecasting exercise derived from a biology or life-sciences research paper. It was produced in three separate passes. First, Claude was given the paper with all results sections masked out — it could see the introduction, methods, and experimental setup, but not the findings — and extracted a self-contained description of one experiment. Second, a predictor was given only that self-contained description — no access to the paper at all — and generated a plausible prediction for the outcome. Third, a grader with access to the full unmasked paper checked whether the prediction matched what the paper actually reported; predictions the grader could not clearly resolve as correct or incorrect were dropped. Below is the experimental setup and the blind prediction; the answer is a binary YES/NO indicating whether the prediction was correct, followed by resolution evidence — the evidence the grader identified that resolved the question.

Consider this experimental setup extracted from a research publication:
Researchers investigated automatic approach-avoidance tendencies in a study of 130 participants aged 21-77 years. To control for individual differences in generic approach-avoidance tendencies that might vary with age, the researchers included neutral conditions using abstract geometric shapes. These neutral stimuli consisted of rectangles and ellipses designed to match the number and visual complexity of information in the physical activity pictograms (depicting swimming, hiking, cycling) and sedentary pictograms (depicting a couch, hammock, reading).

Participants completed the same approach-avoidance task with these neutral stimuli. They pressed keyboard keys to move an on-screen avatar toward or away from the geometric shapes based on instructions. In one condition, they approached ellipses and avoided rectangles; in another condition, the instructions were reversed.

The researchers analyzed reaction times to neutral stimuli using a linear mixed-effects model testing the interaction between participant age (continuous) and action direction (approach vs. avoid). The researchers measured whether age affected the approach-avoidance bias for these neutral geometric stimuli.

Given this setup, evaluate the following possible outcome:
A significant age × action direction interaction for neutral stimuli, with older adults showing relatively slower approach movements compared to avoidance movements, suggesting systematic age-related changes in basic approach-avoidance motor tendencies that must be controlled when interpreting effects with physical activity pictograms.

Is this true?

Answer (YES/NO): YES